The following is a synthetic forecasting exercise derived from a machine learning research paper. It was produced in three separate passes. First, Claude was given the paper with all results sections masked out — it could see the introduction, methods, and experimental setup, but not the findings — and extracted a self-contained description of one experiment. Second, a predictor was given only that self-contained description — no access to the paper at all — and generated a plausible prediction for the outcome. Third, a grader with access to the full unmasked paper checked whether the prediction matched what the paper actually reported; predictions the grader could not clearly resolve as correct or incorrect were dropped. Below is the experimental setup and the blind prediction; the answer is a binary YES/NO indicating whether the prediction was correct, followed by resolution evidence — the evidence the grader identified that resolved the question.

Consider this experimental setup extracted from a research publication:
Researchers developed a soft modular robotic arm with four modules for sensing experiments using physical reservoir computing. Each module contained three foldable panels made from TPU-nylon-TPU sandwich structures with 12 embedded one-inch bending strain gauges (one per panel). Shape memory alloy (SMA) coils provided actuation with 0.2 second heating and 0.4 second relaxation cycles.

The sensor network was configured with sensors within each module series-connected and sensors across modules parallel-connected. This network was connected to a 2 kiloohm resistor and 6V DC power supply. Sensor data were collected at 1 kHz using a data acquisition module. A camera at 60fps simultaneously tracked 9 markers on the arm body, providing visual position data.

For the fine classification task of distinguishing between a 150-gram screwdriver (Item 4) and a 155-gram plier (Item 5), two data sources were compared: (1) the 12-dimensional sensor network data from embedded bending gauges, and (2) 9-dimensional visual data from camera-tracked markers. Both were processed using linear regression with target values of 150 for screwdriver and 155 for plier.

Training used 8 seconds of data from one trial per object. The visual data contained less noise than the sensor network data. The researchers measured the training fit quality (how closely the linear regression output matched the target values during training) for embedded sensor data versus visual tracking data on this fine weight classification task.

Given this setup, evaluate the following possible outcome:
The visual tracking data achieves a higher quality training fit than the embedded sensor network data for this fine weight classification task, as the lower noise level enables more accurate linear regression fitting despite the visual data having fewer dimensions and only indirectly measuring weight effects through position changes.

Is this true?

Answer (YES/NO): NO